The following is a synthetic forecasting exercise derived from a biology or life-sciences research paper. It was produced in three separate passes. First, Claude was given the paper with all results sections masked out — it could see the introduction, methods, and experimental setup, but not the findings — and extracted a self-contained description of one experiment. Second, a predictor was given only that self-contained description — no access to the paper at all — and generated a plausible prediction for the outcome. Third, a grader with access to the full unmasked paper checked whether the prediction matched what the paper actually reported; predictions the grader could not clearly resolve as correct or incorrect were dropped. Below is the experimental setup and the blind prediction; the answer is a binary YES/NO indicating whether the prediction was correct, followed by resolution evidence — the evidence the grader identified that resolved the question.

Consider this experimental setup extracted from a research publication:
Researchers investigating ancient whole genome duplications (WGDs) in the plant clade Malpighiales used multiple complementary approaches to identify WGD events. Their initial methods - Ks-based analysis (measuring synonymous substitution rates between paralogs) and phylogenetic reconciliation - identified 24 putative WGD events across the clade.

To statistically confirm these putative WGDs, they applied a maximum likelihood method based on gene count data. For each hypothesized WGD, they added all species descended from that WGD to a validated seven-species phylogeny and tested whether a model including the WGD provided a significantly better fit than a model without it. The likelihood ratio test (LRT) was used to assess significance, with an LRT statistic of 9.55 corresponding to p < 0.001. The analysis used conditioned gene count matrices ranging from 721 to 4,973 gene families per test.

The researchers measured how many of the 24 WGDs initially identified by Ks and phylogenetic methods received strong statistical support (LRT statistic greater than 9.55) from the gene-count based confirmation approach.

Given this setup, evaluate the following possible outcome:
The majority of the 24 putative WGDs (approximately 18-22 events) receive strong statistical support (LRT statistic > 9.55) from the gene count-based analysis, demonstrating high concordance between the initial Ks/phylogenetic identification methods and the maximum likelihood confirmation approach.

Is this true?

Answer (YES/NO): YES